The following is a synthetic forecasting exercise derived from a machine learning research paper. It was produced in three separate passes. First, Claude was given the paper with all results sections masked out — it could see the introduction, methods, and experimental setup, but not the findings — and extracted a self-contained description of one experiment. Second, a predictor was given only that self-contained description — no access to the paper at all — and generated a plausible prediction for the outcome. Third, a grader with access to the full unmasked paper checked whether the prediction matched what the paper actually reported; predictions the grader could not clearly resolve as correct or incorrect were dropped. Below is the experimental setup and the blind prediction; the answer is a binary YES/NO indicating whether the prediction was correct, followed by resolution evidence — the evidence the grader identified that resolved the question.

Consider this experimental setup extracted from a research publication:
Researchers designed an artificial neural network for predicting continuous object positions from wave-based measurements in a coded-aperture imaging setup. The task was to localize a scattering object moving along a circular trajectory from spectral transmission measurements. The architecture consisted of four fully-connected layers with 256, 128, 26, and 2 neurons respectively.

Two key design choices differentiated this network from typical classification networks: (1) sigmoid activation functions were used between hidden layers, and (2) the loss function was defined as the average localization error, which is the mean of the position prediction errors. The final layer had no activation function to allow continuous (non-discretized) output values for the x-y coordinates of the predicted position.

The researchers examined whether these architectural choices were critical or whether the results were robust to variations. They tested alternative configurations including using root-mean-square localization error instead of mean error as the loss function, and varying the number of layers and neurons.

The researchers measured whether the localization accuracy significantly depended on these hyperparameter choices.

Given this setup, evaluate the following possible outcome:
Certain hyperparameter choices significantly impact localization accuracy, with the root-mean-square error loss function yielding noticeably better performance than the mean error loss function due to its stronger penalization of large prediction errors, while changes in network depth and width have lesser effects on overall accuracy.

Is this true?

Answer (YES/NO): NO